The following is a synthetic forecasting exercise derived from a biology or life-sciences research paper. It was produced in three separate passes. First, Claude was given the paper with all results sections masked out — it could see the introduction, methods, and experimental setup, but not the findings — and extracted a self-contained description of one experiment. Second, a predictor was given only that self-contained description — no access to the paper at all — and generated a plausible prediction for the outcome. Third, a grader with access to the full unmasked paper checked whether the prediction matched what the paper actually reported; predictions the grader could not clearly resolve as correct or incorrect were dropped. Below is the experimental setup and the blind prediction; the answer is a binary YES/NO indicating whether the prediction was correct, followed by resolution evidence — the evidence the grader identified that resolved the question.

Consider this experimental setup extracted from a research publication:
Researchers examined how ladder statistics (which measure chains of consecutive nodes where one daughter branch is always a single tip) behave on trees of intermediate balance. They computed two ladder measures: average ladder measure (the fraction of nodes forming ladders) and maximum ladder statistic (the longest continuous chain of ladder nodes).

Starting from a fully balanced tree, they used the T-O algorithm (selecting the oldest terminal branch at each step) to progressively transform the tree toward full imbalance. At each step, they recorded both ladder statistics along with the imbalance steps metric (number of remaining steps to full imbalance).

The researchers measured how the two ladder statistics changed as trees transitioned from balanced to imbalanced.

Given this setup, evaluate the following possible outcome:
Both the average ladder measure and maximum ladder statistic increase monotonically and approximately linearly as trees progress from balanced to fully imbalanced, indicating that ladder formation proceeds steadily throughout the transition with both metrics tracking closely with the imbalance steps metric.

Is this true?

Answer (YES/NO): NO